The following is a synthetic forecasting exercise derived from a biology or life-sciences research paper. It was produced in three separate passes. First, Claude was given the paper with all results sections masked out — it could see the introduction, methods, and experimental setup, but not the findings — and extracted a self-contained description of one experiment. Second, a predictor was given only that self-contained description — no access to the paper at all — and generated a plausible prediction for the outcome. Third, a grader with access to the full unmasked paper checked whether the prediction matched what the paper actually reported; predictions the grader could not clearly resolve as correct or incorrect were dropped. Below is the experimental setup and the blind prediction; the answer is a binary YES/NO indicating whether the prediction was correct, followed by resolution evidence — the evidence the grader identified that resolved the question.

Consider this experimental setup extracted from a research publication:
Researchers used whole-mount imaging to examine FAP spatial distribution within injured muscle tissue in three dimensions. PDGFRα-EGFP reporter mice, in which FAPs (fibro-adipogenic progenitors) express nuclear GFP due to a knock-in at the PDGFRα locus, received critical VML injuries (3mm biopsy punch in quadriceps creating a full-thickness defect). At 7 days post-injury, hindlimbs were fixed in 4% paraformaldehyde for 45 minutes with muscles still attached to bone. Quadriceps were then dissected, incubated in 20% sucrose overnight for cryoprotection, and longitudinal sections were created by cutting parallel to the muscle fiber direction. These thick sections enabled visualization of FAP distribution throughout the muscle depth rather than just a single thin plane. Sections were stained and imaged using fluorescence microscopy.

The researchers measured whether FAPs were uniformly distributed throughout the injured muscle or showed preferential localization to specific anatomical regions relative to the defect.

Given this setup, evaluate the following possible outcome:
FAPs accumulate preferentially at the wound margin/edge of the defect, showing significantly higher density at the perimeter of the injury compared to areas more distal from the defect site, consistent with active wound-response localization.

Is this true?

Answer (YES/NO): NO